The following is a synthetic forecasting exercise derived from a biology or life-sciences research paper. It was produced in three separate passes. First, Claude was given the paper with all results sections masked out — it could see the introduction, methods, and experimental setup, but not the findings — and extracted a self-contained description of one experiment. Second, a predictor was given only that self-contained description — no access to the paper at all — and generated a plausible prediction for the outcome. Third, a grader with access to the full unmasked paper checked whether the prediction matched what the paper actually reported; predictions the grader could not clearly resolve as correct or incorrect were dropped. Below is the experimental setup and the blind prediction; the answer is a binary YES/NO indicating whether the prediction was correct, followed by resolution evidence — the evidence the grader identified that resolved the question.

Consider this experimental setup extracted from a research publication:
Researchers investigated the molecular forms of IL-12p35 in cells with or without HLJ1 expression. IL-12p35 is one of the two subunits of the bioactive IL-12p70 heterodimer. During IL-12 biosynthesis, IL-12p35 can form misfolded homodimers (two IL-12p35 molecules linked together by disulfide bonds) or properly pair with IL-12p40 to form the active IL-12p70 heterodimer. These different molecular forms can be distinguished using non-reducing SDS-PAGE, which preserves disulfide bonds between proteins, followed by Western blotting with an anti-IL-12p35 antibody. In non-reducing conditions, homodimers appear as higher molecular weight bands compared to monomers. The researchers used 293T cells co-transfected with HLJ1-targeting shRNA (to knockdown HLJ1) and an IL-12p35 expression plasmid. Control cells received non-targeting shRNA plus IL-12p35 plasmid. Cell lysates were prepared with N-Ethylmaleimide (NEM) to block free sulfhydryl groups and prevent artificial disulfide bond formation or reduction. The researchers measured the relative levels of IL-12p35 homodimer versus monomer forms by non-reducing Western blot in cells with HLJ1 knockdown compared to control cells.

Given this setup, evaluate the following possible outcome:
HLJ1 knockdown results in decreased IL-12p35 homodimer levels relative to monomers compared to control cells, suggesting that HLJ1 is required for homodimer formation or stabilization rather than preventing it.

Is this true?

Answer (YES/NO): NO